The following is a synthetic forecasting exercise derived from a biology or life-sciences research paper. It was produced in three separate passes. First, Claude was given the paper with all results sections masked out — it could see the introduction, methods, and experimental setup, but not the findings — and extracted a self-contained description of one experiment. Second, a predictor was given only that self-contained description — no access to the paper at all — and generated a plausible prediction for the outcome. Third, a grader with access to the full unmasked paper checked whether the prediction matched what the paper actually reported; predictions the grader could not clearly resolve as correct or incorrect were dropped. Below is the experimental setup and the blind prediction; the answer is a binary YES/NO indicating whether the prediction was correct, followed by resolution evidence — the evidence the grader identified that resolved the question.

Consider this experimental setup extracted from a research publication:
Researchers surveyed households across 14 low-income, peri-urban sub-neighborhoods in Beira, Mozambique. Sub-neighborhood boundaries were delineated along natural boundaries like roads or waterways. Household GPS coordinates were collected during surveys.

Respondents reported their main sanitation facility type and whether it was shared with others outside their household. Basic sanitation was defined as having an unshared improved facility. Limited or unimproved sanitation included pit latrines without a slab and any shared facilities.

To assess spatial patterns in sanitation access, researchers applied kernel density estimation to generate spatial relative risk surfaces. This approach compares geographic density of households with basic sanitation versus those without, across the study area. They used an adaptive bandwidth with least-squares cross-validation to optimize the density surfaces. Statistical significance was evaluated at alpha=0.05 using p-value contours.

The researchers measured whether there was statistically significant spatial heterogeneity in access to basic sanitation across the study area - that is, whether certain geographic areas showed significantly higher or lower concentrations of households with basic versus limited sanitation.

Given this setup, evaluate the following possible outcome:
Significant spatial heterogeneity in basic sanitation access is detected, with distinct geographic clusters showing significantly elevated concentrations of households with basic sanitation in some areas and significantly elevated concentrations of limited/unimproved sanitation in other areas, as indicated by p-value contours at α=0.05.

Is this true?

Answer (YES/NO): YES